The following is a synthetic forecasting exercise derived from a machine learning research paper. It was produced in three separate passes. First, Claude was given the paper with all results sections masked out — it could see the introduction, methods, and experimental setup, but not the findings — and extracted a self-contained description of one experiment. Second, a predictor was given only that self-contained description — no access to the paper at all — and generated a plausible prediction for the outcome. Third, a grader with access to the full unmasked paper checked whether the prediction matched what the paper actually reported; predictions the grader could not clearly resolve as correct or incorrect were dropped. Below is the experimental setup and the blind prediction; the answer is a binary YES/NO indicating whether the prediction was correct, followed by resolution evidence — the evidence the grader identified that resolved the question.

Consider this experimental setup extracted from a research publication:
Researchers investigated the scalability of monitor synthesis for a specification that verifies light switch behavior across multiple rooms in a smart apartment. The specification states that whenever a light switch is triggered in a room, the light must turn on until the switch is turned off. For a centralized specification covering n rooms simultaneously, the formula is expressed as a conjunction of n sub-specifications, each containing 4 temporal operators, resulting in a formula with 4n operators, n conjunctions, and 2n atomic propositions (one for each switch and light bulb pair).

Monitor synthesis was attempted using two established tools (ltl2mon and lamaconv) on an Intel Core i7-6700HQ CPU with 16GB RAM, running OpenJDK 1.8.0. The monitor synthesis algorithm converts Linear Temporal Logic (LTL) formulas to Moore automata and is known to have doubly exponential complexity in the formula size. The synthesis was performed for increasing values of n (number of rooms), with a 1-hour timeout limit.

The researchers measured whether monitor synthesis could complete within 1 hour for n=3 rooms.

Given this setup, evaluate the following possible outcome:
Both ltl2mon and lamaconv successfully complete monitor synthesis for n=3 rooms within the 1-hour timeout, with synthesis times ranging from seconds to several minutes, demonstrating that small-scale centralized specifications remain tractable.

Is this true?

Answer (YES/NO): NO